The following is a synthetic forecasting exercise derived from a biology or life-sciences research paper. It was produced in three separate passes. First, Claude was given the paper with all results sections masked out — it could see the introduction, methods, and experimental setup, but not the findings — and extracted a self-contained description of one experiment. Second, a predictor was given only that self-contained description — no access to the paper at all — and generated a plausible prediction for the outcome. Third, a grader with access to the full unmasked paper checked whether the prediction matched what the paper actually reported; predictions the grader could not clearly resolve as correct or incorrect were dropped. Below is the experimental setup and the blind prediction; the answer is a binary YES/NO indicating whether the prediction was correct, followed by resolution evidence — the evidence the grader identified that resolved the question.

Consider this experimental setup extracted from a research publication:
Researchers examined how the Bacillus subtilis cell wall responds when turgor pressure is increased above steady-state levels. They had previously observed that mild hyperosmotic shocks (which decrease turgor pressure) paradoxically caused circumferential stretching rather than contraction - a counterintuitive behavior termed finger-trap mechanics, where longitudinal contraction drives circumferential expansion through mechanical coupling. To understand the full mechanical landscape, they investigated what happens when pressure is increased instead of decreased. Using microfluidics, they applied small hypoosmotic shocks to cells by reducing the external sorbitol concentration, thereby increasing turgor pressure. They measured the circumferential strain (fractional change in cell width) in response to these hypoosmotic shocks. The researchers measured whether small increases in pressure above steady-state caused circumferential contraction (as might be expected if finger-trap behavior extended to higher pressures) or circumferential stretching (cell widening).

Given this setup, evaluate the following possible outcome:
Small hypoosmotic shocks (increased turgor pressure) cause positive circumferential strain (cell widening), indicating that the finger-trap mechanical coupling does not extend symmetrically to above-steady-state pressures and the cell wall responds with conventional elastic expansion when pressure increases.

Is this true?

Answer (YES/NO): YES